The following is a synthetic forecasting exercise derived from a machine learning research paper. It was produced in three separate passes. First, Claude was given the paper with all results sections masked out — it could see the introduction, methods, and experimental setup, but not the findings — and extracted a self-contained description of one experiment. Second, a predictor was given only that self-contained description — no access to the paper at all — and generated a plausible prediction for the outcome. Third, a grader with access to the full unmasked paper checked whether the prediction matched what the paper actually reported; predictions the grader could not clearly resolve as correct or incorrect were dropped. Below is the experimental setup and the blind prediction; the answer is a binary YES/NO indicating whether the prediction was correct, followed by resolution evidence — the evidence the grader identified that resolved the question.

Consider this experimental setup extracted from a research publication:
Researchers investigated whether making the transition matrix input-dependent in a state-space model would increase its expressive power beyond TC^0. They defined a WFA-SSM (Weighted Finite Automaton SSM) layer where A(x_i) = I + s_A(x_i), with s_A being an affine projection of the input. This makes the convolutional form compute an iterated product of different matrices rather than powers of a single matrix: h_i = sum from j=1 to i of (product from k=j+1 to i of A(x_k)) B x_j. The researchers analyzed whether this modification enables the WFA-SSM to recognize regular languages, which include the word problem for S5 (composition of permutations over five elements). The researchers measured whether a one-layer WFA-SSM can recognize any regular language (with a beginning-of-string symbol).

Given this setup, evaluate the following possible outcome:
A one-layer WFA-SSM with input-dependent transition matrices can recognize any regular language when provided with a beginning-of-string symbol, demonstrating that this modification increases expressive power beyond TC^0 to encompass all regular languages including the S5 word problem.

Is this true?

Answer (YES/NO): YES